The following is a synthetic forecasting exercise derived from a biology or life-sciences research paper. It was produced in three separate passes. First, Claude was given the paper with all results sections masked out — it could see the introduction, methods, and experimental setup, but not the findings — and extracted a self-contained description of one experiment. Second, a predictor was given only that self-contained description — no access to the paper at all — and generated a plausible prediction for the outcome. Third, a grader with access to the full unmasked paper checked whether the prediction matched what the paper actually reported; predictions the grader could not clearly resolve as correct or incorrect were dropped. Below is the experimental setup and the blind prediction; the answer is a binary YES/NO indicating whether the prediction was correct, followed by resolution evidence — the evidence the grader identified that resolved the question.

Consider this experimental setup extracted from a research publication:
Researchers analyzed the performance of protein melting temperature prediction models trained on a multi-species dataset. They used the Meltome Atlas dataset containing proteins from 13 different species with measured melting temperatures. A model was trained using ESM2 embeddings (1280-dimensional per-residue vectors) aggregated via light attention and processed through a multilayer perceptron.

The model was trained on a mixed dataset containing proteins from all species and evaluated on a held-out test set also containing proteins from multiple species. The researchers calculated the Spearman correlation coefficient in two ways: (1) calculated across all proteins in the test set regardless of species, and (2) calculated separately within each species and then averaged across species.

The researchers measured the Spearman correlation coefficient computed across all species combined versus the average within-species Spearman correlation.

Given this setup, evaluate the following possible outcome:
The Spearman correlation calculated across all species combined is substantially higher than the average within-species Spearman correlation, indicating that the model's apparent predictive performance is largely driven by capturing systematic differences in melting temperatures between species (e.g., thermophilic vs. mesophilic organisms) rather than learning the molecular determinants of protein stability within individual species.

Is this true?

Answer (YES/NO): YES